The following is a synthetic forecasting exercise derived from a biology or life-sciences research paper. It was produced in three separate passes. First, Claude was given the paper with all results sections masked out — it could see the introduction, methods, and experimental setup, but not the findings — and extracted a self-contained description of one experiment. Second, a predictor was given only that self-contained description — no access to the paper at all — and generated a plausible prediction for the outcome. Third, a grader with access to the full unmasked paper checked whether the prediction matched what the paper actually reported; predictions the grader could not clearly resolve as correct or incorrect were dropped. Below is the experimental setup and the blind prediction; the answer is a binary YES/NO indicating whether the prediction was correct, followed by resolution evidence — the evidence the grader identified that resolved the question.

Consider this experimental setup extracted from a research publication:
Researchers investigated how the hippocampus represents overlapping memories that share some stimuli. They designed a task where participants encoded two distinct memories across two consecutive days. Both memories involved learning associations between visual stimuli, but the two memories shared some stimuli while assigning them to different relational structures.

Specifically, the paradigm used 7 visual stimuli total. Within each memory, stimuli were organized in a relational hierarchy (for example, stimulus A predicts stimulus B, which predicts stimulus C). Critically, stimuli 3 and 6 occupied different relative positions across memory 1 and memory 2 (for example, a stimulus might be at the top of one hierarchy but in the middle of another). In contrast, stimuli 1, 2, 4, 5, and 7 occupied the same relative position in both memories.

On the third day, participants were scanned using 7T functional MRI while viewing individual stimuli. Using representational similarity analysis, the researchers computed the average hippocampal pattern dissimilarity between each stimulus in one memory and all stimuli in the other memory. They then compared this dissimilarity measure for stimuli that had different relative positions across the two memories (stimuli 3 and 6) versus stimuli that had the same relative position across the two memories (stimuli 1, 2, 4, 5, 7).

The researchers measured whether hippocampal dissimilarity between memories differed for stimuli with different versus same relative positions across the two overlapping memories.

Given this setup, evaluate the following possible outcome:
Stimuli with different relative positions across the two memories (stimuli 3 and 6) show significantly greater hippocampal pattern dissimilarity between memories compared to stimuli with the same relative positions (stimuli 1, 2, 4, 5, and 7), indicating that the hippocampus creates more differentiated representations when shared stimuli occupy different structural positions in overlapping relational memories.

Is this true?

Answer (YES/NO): YES